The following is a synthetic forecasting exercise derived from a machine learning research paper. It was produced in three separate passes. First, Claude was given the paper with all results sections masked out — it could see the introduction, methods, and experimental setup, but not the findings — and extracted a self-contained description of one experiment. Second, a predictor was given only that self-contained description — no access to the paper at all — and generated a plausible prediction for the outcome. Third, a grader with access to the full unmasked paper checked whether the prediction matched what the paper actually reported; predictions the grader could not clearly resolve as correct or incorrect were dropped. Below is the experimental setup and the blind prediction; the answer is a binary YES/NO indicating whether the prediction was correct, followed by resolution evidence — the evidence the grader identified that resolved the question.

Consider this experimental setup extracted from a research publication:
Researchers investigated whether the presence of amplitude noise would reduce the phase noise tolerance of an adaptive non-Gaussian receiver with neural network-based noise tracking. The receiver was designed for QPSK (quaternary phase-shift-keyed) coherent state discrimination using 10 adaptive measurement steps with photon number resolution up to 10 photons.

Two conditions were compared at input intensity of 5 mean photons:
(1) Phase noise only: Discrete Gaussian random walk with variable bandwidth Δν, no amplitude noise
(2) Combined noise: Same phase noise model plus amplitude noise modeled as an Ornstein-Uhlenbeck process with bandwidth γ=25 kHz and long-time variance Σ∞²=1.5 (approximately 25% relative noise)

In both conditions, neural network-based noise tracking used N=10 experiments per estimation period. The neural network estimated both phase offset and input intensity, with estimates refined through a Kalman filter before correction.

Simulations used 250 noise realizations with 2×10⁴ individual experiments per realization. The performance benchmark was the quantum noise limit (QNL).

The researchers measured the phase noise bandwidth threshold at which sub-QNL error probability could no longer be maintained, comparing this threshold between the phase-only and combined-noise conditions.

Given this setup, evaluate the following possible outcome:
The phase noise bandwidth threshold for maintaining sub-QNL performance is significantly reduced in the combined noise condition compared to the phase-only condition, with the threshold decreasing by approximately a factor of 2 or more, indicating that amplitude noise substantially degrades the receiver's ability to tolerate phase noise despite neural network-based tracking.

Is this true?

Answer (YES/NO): NO